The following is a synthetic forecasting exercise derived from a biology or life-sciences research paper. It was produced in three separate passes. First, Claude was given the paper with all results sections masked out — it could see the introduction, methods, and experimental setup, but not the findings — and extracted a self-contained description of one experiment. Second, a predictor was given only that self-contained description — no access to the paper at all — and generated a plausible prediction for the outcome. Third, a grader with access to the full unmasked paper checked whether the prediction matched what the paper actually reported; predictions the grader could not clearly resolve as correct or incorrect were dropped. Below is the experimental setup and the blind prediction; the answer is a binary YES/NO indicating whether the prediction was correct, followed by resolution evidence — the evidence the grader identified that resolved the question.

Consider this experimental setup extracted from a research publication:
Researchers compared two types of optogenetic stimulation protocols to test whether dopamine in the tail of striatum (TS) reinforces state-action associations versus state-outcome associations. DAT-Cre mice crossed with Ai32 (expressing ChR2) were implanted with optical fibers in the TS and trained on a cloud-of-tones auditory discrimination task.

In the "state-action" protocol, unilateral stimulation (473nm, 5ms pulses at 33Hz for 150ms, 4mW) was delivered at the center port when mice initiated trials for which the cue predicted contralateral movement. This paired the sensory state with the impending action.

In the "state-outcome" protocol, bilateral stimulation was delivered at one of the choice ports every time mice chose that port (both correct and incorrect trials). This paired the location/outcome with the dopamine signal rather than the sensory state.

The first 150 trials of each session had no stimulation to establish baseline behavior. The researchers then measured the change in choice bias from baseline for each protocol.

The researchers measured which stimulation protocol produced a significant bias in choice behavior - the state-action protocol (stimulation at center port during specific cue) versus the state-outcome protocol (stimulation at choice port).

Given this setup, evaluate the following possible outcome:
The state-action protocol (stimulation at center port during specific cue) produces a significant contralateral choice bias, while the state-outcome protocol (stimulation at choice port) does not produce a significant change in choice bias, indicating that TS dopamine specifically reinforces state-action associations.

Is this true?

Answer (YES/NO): YES